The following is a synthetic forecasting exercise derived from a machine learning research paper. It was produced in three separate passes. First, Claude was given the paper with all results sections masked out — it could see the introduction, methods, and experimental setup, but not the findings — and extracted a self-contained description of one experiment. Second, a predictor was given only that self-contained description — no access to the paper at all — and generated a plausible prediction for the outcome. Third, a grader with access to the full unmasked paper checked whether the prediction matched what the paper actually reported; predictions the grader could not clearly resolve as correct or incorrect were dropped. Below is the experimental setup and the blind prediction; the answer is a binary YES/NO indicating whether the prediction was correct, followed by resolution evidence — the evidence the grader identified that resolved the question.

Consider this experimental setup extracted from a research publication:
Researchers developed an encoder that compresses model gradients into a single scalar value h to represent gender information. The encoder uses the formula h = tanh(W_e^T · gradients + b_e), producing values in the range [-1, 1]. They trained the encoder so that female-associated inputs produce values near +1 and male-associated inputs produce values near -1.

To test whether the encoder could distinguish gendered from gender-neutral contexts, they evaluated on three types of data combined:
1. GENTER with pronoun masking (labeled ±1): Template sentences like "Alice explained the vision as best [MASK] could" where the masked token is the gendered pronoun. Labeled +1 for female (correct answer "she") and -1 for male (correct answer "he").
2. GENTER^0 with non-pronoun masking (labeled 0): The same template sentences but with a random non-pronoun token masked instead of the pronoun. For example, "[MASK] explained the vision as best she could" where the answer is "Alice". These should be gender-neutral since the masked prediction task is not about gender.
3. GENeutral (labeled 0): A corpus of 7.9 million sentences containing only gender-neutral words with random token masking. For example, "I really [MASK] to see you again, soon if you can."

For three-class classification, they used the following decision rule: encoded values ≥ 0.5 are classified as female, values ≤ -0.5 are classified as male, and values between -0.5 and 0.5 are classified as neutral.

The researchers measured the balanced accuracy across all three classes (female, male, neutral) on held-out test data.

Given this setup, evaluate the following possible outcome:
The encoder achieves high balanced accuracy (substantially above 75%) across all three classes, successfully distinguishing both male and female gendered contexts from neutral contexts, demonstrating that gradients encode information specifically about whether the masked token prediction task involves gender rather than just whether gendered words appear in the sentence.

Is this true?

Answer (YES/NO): NO